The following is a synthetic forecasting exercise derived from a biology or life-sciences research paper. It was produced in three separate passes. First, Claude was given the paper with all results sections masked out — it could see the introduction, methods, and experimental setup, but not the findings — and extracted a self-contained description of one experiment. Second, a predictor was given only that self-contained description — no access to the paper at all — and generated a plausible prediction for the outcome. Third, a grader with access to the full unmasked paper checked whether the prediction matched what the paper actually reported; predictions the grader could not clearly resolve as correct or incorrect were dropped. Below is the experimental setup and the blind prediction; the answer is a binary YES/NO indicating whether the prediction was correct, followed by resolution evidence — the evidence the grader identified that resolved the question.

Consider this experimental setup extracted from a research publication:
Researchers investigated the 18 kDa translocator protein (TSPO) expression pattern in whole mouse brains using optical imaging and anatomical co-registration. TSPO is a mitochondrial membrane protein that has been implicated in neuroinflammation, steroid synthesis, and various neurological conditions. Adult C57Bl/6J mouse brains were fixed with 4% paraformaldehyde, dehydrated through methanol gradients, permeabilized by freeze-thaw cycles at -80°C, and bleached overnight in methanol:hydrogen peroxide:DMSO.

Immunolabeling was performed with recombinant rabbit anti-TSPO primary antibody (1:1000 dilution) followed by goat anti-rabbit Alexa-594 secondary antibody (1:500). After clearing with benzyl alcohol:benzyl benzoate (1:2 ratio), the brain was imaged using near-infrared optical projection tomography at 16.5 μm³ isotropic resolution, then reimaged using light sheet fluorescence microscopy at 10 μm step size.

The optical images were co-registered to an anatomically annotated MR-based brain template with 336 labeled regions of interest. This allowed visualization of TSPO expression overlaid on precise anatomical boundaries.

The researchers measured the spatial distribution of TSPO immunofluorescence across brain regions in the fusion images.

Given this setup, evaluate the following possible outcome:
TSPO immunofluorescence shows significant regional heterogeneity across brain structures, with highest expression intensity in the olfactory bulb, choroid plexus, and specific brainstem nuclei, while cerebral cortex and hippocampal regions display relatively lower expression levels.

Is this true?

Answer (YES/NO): NO